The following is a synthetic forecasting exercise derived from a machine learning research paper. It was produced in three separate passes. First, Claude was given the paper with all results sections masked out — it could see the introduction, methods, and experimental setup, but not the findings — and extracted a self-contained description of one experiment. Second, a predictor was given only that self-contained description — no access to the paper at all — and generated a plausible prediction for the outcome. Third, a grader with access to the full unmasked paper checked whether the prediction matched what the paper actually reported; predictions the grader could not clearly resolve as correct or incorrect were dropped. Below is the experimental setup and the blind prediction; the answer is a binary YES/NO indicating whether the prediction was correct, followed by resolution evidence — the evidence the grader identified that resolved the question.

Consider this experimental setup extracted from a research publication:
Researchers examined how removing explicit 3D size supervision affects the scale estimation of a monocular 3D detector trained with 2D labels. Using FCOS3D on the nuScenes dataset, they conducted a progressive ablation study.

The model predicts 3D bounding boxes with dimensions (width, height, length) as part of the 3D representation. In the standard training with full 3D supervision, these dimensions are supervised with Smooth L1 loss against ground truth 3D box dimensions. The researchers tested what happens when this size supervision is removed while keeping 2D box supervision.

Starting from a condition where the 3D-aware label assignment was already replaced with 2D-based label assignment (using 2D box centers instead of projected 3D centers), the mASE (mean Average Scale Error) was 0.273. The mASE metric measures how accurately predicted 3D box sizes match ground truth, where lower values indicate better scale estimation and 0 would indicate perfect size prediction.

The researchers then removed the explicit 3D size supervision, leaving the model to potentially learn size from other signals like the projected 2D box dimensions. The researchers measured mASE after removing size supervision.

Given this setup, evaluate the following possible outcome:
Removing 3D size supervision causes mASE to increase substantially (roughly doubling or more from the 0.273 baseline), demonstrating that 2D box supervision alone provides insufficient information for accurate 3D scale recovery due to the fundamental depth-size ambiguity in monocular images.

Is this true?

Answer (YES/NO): NO